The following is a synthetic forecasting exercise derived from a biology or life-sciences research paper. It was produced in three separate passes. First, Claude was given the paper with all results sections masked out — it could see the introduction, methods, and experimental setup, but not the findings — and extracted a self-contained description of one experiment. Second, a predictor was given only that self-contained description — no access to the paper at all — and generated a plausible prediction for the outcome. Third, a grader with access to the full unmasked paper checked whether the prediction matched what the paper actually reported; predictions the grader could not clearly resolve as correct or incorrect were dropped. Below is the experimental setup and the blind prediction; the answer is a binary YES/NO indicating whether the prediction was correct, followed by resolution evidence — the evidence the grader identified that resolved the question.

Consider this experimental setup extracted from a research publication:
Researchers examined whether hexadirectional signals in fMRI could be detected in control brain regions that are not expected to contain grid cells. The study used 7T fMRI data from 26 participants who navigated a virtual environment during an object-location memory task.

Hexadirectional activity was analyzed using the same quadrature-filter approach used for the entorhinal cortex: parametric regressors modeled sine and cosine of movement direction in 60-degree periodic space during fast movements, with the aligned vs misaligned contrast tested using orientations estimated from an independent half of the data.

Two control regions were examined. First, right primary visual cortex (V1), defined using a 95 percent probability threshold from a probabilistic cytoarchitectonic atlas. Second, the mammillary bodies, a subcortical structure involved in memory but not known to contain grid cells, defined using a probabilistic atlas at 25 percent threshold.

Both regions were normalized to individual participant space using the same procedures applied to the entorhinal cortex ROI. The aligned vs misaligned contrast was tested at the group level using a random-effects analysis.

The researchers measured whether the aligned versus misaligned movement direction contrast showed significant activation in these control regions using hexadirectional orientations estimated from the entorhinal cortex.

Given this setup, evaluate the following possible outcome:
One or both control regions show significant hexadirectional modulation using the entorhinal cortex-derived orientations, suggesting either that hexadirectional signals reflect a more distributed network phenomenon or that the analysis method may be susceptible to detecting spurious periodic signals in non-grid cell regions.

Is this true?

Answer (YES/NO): NO